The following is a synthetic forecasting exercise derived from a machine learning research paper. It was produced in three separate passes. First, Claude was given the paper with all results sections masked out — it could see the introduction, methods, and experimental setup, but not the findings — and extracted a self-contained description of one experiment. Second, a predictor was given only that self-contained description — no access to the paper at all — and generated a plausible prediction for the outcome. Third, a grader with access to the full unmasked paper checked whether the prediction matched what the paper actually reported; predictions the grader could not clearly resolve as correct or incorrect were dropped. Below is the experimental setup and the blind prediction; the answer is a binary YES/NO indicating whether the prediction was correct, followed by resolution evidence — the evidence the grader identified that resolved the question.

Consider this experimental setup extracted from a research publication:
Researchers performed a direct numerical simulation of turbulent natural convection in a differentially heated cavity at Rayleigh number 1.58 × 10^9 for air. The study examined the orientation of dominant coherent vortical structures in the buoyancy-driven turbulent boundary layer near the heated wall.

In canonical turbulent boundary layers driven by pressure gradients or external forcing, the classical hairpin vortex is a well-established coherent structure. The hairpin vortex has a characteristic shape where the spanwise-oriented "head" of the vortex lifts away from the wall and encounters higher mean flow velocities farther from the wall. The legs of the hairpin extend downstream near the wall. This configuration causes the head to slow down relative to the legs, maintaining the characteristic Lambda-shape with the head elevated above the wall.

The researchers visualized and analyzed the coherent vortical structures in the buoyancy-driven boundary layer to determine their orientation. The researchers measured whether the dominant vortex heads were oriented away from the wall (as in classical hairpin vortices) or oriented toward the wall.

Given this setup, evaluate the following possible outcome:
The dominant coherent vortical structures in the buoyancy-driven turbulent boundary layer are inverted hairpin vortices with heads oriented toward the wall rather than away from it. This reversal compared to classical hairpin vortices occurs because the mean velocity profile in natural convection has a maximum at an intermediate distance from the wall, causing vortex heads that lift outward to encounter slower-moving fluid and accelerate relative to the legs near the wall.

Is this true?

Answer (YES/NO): NO